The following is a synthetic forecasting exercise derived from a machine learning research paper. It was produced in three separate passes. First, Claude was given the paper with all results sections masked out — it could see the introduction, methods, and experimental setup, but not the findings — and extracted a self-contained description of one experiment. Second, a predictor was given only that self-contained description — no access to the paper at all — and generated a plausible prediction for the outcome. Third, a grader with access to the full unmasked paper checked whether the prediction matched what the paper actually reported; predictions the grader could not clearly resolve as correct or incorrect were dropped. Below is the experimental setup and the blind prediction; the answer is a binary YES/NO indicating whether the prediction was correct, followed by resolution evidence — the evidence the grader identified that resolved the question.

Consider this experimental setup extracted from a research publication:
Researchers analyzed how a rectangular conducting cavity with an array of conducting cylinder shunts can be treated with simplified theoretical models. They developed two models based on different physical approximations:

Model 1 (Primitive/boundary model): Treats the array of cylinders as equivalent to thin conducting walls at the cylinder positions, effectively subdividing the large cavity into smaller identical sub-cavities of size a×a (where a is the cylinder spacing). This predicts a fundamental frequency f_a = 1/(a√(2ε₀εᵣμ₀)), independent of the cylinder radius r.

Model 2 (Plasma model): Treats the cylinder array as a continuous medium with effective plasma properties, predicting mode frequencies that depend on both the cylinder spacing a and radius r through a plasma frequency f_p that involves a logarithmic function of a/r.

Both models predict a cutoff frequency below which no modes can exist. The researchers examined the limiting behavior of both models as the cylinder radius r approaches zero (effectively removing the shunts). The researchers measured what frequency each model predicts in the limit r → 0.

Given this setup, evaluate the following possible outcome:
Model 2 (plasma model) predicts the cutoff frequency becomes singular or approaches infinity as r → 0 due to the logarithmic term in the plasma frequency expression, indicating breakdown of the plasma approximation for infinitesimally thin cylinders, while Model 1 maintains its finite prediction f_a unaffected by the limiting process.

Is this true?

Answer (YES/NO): NO